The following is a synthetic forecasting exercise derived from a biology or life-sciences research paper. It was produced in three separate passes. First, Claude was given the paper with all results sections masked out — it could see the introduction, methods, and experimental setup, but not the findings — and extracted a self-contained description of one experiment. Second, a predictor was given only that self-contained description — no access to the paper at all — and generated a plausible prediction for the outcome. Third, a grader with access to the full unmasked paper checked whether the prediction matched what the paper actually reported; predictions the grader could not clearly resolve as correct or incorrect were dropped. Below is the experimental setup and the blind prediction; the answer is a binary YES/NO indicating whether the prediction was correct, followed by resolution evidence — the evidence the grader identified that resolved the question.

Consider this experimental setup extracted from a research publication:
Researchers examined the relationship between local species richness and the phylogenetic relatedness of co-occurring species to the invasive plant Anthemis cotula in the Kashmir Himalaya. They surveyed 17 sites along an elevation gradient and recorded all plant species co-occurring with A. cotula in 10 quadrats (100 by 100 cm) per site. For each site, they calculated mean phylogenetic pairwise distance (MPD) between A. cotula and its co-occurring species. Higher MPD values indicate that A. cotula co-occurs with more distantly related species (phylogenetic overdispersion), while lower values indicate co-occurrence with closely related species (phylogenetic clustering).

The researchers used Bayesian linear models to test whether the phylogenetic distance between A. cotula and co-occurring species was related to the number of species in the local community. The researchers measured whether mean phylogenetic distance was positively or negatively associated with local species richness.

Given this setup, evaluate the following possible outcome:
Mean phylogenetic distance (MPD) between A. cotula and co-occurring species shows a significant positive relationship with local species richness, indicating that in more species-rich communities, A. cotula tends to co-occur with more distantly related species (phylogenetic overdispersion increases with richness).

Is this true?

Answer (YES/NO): NO